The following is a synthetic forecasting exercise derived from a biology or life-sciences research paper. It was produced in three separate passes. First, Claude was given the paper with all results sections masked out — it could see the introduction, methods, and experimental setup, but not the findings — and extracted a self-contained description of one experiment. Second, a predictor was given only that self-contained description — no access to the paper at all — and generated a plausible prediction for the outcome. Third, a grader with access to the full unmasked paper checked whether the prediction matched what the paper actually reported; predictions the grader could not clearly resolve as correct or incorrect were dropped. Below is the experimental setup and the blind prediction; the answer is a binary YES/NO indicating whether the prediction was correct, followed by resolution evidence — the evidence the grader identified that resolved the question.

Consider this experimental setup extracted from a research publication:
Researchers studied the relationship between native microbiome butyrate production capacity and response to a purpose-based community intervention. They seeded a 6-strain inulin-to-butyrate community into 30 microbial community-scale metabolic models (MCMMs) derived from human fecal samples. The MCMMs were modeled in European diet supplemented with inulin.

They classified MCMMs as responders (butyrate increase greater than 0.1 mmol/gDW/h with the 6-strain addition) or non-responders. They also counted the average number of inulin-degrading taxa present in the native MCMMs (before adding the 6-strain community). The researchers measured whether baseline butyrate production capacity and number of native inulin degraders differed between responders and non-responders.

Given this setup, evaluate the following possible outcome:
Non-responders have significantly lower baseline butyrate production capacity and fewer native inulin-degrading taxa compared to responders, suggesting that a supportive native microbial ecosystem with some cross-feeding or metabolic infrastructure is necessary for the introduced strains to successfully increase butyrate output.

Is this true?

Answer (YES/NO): NO